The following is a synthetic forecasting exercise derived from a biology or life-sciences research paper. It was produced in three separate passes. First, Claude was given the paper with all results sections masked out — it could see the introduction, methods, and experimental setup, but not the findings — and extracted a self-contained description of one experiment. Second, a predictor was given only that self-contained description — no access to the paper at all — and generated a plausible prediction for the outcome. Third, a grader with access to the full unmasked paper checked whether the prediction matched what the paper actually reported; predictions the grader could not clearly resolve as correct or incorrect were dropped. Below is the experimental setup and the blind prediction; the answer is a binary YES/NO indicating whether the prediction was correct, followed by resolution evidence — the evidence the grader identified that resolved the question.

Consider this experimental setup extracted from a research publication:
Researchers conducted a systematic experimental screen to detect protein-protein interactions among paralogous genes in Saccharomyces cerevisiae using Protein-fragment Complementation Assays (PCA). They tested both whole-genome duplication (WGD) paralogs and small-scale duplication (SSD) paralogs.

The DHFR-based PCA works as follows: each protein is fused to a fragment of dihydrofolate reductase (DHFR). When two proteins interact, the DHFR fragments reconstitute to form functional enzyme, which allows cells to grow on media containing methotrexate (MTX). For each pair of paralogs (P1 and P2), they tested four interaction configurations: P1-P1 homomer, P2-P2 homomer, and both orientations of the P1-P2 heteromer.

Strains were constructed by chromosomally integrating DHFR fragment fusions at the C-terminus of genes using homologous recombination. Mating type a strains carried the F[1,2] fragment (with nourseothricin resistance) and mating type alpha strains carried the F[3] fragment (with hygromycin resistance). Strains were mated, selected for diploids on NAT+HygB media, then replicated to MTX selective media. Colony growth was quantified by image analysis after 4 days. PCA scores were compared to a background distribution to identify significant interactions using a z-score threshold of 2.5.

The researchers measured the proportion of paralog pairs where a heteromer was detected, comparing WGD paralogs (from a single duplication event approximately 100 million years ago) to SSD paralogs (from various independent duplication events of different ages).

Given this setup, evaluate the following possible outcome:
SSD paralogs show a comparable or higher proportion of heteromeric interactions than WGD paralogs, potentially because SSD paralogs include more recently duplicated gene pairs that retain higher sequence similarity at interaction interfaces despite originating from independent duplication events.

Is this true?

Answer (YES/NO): NO